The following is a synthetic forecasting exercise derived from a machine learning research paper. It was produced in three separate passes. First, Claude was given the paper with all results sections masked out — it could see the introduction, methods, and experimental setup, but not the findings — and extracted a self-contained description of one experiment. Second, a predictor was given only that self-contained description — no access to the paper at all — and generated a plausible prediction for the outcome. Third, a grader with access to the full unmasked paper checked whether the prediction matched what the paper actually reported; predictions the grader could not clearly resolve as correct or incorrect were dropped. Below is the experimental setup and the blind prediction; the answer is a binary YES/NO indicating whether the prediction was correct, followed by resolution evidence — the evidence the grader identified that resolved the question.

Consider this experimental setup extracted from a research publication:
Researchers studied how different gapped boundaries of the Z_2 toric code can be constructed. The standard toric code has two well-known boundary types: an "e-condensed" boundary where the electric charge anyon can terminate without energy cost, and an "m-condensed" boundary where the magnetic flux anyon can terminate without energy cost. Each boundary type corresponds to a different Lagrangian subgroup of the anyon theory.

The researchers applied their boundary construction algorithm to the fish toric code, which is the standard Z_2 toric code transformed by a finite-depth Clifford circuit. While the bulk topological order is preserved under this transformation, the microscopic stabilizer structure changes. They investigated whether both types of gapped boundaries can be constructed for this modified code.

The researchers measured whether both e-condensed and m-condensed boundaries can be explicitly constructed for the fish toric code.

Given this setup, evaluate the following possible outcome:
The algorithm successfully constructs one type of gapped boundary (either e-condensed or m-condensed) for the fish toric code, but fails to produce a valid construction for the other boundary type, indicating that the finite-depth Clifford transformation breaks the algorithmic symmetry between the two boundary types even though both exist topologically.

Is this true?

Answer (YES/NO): NO